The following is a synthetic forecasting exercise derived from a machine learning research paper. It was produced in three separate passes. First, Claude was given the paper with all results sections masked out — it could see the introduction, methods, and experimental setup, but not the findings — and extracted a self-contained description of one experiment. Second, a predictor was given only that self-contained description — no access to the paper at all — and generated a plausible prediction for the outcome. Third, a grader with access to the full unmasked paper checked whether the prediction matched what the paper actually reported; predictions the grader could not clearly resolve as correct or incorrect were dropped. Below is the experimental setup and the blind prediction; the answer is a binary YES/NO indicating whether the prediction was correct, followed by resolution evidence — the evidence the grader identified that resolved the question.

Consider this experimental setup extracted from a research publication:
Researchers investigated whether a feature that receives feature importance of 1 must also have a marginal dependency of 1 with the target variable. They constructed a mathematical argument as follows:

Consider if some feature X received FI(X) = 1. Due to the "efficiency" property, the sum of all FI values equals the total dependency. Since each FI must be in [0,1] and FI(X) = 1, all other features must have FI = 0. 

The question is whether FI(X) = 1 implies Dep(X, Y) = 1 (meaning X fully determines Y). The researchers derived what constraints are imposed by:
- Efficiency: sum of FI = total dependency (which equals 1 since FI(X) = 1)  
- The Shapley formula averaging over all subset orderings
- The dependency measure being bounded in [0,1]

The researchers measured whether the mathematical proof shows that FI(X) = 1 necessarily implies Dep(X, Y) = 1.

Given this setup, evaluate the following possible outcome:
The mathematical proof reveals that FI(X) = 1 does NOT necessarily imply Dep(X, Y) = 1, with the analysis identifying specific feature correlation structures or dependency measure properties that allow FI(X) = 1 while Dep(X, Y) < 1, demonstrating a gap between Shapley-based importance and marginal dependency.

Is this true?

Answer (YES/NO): NO